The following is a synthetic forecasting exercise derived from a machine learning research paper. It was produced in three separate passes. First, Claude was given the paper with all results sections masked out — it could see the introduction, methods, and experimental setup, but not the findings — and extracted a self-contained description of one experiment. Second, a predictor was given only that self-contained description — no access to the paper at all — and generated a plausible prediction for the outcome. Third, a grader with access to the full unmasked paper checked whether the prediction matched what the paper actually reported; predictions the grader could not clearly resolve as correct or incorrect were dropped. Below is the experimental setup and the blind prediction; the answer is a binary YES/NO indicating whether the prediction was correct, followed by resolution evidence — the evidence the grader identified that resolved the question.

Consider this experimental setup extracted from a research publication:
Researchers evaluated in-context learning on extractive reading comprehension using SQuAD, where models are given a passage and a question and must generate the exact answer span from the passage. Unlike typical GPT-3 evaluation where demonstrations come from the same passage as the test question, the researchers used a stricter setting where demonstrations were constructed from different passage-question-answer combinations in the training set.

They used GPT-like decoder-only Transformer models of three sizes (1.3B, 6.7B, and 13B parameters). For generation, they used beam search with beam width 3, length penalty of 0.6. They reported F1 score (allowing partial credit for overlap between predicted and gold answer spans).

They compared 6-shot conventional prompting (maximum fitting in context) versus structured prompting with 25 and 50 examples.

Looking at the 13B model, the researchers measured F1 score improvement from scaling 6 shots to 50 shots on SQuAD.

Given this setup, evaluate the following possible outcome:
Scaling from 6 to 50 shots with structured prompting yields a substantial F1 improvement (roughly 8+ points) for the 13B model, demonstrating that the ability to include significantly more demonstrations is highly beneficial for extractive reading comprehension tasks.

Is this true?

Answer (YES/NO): NO